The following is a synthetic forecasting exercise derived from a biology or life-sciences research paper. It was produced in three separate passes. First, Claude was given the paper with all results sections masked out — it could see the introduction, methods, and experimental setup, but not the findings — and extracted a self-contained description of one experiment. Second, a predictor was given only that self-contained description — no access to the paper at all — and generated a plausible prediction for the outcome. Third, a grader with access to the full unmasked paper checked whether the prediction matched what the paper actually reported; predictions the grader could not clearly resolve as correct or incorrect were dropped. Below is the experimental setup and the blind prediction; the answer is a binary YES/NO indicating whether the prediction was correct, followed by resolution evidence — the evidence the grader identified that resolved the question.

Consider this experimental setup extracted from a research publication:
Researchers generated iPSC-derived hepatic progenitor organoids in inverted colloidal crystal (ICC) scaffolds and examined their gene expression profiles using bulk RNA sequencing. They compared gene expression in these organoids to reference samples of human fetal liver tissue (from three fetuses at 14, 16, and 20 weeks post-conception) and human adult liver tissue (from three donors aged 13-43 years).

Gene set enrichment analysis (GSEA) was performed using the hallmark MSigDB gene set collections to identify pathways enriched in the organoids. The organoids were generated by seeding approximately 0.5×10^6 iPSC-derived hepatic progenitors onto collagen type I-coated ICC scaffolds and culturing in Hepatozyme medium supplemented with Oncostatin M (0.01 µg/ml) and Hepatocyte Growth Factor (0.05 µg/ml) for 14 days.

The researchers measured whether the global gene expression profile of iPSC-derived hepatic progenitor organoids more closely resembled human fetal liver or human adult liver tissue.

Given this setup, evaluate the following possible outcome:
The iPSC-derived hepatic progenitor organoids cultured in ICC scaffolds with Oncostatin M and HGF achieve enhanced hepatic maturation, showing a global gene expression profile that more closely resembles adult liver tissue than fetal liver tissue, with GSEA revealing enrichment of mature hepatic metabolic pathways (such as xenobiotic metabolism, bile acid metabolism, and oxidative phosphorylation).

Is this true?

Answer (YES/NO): NO